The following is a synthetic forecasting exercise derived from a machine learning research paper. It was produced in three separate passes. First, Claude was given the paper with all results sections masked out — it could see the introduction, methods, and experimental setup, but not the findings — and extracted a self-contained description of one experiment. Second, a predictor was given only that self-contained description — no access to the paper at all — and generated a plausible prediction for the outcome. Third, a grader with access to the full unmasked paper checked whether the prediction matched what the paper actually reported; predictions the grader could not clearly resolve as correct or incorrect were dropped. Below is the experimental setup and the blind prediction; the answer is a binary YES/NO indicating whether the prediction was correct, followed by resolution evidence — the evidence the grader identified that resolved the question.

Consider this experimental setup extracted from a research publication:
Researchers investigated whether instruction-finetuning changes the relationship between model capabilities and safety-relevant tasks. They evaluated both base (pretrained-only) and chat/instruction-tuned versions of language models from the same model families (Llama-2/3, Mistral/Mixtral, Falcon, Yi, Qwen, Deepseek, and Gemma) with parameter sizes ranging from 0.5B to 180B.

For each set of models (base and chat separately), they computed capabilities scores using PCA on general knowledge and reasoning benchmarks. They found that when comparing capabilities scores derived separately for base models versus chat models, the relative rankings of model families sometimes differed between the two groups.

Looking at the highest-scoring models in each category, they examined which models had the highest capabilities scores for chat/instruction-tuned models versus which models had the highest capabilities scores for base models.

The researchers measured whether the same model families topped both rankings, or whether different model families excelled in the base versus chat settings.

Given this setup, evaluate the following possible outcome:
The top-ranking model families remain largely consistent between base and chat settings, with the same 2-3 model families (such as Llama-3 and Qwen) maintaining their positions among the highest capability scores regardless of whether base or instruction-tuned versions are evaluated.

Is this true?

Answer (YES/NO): NO